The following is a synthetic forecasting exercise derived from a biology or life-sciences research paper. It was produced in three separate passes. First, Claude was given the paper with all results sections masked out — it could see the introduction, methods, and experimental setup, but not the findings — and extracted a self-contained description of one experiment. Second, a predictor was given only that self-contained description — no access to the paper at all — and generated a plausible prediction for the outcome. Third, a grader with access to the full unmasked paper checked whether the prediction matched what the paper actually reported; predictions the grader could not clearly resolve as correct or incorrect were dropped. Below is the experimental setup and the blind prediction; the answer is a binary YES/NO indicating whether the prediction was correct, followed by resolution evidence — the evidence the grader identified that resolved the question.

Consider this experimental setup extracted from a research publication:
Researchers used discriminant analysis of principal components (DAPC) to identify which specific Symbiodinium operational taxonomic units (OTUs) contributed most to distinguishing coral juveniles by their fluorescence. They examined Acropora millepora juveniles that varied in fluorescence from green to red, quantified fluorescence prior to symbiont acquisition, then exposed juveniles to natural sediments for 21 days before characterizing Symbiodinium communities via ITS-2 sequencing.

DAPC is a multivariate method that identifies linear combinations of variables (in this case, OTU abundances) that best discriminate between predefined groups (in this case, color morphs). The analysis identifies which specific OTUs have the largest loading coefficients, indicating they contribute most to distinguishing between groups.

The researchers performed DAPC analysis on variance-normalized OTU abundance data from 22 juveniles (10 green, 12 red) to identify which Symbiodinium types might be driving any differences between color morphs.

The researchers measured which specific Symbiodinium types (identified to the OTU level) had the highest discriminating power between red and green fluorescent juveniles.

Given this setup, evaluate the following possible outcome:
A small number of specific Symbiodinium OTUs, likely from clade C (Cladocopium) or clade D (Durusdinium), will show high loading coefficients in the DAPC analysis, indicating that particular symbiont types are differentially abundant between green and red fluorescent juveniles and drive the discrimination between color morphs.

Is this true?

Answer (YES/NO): NO